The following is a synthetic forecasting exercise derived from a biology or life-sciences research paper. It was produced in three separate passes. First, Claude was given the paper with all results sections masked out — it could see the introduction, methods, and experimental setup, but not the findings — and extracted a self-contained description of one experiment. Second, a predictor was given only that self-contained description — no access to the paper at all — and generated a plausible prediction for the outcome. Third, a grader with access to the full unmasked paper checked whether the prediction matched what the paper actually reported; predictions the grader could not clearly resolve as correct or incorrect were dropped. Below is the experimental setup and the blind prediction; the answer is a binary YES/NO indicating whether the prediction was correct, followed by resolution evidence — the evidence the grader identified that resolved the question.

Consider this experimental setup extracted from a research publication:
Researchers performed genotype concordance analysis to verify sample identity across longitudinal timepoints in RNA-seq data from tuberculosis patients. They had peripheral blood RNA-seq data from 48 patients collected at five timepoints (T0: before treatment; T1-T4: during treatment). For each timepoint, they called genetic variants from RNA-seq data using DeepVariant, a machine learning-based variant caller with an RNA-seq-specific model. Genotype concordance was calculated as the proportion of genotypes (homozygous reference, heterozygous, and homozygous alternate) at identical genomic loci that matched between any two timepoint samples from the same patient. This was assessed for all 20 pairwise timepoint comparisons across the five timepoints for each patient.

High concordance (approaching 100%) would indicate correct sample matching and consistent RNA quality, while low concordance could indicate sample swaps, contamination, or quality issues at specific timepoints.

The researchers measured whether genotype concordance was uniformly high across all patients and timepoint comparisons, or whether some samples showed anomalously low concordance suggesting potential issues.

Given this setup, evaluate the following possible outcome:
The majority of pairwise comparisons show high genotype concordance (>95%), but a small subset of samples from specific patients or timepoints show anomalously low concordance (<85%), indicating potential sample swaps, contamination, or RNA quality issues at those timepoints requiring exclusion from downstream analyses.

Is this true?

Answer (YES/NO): NO